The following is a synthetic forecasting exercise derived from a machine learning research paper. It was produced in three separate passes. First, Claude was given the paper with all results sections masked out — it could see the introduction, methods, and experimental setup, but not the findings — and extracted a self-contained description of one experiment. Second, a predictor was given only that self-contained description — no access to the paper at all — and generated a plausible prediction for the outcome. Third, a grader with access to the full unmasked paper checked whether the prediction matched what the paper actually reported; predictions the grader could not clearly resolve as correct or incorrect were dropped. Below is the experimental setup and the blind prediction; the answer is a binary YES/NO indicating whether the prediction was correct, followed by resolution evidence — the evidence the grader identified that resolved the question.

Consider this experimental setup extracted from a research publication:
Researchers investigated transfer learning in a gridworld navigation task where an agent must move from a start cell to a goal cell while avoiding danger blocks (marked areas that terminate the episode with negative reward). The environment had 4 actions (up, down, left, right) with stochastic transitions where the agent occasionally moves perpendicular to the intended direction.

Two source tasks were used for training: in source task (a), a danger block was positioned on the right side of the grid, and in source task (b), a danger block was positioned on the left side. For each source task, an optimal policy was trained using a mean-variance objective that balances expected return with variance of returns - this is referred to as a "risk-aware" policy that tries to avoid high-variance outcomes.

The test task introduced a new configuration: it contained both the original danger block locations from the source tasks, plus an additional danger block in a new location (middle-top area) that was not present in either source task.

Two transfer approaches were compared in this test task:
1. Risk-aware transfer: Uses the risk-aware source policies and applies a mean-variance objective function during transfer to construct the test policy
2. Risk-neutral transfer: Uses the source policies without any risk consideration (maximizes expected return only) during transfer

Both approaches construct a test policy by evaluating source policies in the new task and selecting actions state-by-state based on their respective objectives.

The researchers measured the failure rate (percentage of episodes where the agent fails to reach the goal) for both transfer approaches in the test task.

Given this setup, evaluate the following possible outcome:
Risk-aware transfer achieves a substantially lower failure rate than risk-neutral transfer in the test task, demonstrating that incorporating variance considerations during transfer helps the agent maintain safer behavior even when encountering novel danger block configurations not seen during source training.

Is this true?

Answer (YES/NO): NO